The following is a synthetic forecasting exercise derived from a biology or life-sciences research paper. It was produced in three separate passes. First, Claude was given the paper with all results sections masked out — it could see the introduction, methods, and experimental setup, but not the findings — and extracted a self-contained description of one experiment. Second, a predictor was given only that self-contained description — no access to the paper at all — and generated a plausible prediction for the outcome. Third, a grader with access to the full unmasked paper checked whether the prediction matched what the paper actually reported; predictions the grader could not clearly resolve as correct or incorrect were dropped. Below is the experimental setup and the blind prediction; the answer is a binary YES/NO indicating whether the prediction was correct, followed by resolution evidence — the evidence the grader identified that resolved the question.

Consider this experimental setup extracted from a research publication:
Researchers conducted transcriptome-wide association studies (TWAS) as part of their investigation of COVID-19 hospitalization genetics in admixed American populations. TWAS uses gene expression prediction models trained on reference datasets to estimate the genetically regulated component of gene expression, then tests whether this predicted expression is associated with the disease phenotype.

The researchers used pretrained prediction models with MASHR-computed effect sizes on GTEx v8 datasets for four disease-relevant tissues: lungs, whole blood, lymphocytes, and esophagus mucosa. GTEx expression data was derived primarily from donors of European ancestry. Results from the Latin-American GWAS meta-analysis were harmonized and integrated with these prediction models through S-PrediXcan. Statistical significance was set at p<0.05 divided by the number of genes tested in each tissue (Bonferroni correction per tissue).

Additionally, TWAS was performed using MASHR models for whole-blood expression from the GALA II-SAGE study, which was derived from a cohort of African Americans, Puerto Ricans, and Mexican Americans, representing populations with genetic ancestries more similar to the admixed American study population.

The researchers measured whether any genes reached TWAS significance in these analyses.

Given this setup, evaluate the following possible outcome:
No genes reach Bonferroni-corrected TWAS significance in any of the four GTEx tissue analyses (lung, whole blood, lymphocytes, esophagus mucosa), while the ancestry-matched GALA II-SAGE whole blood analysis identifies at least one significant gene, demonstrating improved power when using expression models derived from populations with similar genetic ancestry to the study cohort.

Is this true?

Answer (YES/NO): NO